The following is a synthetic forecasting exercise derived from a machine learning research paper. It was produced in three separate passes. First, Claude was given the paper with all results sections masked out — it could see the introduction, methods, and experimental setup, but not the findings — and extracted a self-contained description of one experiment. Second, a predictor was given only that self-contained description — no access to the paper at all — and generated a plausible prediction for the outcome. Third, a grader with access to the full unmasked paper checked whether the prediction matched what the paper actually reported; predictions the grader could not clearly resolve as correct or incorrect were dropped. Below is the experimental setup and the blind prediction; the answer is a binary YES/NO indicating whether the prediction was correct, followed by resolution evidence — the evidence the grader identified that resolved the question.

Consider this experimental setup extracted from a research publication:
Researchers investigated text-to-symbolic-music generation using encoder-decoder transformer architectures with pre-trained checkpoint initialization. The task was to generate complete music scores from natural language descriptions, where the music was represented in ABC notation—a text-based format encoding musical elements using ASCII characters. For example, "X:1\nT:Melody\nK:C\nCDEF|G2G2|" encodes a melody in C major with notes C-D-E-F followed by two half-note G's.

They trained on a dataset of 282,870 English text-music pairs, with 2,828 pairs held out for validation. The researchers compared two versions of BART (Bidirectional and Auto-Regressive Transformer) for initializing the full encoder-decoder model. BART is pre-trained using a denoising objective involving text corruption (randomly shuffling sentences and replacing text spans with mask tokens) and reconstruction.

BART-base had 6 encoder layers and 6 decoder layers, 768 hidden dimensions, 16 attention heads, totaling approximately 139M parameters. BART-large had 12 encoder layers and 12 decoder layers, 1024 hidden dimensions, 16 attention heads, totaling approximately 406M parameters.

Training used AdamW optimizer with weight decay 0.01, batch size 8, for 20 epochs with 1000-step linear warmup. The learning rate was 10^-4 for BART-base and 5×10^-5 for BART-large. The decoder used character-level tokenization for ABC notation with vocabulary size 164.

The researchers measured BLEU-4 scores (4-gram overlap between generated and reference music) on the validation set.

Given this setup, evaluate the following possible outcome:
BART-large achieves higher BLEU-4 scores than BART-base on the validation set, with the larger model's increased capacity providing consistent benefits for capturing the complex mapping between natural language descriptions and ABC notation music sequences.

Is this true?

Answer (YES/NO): NO